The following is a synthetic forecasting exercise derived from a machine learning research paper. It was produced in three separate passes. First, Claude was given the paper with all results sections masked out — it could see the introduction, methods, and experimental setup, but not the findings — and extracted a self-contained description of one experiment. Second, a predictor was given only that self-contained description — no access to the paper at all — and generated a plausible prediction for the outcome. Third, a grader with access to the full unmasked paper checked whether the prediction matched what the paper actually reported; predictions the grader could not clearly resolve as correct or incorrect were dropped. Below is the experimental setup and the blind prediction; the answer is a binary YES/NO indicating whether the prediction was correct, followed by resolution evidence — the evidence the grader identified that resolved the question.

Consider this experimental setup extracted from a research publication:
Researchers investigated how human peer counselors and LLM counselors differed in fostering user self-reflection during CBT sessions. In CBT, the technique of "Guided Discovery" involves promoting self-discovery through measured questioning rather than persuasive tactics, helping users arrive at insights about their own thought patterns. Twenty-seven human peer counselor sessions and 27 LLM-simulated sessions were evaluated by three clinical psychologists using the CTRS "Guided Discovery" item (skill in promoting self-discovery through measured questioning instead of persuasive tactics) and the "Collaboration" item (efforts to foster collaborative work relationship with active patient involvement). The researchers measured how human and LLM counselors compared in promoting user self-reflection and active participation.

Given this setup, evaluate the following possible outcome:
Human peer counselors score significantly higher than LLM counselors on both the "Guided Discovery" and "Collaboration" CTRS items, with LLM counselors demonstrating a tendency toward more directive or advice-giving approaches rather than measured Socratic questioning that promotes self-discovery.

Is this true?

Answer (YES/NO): YES